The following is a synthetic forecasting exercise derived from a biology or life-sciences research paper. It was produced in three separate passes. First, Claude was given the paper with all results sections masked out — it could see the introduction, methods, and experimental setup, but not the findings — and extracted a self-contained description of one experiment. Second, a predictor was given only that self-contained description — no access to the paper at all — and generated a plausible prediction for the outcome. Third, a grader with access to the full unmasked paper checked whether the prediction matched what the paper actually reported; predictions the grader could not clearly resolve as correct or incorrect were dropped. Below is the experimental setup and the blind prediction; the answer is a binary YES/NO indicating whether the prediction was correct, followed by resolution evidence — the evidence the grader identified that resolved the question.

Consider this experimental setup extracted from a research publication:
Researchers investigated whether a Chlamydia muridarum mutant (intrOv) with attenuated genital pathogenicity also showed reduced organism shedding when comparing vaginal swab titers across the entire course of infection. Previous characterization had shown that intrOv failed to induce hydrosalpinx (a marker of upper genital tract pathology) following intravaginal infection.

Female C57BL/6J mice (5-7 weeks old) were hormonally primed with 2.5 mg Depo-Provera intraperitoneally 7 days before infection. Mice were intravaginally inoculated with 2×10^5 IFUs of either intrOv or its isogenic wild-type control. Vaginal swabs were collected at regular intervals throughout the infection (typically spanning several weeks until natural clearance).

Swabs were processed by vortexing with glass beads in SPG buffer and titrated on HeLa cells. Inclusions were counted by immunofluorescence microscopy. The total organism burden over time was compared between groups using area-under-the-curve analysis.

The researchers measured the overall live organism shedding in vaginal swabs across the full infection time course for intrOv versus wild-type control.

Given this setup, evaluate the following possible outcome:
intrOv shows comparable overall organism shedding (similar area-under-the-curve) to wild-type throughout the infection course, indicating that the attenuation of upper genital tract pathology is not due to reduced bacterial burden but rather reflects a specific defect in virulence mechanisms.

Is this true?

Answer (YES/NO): NO